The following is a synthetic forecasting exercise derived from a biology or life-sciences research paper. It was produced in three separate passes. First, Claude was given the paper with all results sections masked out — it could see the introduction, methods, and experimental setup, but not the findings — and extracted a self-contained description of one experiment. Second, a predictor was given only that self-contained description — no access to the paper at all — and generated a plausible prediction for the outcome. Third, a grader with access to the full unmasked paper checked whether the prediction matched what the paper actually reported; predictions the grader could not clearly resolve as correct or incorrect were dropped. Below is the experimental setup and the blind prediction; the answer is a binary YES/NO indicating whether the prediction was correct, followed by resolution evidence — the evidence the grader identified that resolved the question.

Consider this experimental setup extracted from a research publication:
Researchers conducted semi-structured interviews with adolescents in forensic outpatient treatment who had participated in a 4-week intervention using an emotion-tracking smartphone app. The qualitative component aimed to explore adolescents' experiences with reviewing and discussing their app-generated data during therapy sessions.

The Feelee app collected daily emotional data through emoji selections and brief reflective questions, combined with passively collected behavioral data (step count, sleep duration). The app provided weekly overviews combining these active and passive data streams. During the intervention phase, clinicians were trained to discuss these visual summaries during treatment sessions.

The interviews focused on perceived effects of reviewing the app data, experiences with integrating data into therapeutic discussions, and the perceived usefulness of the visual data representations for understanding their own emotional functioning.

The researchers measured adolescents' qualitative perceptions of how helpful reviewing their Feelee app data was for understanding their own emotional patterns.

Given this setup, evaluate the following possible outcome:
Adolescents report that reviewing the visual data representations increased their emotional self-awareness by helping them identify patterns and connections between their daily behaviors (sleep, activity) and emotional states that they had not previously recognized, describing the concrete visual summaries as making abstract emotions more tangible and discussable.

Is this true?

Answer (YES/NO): NO